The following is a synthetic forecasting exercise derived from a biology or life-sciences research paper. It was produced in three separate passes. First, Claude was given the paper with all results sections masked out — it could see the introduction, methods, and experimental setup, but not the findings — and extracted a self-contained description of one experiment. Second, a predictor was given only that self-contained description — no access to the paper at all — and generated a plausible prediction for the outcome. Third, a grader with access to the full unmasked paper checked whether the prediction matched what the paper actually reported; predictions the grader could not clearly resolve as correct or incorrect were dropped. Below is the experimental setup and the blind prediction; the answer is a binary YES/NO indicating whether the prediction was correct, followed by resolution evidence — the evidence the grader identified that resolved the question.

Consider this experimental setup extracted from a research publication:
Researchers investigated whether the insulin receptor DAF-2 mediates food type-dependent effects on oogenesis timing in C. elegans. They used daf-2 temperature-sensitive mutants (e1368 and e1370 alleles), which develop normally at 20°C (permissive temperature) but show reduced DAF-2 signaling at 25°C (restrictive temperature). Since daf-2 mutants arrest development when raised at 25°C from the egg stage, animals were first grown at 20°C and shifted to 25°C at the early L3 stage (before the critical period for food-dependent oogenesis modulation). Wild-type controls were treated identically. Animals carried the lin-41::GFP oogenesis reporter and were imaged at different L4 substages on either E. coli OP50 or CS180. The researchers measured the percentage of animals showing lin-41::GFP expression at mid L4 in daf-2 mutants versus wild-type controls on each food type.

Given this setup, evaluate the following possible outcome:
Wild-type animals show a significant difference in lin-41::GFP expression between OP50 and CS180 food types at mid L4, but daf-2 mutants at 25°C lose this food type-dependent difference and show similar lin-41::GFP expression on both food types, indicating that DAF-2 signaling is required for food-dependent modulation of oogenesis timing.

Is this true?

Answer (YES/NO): YES